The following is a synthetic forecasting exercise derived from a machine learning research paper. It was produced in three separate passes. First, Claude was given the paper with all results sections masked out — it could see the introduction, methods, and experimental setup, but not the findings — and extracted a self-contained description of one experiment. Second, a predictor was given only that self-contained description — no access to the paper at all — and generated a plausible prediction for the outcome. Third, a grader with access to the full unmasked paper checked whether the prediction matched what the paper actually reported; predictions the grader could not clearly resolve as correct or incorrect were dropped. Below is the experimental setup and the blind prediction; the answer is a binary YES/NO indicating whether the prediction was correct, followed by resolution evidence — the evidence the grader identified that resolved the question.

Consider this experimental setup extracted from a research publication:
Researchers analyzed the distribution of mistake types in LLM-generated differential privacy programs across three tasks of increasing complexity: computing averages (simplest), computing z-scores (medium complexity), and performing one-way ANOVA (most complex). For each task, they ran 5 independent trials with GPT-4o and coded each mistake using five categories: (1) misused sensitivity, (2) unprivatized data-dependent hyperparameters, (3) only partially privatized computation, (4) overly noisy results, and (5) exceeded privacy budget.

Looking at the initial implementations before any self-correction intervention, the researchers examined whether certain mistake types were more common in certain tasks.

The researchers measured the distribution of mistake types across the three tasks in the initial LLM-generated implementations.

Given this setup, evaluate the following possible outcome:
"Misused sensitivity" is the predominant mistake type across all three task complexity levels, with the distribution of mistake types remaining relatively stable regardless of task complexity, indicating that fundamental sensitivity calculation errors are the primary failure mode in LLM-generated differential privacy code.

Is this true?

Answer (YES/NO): NO